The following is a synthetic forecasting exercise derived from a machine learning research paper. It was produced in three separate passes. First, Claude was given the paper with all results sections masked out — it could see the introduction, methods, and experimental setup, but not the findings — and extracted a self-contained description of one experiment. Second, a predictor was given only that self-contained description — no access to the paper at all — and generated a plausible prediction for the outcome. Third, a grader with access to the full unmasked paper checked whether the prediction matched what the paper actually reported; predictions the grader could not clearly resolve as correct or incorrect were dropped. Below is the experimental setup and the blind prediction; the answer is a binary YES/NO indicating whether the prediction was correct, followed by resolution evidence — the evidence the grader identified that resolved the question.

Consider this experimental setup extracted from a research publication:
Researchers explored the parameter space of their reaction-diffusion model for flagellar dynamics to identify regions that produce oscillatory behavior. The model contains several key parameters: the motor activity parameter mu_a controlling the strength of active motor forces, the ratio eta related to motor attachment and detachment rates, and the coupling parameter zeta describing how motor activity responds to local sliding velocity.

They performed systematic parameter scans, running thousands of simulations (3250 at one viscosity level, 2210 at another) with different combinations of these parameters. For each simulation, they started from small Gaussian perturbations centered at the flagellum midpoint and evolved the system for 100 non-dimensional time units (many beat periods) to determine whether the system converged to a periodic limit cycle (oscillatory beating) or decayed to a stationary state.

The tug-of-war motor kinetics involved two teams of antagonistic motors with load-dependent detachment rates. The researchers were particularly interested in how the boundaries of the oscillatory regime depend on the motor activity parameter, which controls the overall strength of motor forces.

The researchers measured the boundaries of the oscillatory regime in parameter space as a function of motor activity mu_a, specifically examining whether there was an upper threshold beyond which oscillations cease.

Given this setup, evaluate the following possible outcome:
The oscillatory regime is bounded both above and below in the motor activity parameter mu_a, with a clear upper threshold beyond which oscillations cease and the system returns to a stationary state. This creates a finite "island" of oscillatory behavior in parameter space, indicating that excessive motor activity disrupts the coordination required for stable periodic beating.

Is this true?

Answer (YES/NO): NO